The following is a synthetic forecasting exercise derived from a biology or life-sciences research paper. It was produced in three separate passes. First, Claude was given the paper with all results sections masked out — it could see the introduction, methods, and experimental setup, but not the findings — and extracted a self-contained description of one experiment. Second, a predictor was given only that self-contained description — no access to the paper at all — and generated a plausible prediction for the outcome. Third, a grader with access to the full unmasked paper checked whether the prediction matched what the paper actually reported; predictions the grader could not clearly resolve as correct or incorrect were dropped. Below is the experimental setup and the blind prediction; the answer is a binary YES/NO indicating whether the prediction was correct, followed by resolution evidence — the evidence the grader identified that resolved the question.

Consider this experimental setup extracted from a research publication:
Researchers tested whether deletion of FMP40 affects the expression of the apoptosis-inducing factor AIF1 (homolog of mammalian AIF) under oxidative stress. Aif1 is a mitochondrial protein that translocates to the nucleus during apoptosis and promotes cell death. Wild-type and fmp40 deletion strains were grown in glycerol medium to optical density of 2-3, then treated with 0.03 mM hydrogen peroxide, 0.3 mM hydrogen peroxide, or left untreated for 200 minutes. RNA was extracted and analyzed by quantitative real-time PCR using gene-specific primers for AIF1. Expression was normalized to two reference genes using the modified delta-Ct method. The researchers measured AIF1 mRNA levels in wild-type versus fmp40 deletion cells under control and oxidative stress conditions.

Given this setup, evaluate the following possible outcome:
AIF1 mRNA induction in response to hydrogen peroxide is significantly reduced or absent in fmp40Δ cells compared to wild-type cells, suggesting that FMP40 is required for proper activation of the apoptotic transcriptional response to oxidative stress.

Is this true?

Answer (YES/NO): NO